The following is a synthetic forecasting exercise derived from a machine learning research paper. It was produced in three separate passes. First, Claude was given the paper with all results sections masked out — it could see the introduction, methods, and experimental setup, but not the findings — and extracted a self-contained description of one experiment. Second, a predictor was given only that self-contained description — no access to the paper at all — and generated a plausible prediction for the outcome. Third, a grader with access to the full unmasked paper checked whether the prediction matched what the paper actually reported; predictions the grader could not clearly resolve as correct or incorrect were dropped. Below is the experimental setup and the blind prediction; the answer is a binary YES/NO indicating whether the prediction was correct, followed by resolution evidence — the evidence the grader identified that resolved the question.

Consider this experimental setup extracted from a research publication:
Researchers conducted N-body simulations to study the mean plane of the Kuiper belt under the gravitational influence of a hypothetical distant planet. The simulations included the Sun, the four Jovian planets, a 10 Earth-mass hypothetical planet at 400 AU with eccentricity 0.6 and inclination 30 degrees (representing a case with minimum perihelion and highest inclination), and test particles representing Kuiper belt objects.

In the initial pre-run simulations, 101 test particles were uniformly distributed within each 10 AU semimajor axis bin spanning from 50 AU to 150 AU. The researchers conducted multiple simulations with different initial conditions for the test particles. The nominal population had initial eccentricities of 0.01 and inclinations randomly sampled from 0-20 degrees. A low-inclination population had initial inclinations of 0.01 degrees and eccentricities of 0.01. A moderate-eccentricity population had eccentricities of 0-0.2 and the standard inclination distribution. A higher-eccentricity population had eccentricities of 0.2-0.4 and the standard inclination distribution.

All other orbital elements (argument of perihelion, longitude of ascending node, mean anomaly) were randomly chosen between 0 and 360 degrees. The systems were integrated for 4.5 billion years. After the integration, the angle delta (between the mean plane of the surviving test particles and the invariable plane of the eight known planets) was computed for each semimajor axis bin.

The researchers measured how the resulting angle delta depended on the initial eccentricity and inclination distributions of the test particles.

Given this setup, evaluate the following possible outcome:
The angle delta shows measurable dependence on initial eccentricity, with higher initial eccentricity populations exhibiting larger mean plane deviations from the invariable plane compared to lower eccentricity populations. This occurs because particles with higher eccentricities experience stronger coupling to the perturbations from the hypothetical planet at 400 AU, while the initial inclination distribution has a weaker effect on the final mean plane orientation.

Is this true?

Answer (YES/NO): NO